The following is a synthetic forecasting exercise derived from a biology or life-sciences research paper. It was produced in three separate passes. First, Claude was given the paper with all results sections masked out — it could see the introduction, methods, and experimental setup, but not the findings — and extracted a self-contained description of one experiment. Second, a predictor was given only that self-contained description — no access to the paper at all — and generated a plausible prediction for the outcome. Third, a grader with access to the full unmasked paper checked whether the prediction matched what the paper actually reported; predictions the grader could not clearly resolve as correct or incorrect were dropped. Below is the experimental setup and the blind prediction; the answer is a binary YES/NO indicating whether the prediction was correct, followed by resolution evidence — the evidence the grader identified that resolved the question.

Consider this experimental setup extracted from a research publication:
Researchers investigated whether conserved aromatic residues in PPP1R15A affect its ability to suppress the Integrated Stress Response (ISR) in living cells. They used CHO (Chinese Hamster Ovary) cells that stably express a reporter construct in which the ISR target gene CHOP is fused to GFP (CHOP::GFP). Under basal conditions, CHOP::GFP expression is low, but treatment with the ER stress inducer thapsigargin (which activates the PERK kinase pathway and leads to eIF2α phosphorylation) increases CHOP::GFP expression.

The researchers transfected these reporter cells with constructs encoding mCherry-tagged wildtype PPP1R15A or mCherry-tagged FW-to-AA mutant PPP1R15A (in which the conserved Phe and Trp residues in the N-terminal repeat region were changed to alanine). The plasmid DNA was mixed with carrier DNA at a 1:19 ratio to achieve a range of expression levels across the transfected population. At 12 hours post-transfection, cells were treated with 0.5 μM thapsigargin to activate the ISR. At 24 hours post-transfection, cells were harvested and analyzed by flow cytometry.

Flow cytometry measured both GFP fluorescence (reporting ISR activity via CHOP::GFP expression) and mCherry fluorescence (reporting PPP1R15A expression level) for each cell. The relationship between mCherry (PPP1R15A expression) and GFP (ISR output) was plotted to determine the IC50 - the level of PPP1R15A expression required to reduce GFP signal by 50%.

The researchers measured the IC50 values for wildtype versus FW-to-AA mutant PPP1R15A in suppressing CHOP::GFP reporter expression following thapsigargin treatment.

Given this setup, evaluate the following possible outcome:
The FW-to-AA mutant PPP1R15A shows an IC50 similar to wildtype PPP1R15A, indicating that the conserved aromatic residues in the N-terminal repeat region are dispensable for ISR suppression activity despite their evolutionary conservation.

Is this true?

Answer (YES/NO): NO